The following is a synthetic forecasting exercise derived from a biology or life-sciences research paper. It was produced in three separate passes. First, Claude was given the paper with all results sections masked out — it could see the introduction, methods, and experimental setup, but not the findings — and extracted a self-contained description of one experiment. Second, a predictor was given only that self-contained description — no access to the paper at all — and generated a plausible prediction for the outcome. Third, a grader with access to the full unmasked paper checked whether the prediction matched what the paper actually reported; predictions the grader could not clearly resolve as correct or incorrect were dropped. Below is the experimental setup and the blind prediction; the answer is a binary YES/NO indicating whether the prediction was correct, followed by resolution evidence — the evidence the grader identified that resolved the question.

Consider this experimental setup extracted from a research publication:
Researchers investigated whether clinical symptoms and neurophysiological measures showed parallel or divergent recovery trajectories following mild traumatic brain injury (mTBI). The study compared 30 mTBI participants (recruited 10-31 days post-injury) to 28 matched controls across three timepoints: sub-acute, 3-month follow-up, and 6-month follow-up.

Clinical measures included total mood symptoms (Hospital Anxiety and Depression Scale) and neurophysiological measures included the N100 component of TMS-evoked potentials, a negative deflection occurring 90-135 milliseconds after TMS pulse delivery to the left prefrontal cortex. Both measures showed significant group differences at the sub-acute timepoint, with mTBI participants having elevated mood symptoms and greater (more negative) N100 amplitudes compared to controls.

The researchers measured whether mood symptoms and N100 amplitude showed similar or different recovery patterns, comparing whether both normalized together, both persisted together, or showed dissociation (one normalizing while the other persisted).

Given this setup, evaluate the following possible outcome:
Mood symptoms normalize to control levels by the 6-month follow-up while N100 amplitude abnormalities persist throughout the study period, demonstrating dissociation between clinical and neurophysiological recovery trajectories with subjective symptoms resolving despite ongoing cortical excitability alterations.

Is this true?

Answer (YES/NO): YES